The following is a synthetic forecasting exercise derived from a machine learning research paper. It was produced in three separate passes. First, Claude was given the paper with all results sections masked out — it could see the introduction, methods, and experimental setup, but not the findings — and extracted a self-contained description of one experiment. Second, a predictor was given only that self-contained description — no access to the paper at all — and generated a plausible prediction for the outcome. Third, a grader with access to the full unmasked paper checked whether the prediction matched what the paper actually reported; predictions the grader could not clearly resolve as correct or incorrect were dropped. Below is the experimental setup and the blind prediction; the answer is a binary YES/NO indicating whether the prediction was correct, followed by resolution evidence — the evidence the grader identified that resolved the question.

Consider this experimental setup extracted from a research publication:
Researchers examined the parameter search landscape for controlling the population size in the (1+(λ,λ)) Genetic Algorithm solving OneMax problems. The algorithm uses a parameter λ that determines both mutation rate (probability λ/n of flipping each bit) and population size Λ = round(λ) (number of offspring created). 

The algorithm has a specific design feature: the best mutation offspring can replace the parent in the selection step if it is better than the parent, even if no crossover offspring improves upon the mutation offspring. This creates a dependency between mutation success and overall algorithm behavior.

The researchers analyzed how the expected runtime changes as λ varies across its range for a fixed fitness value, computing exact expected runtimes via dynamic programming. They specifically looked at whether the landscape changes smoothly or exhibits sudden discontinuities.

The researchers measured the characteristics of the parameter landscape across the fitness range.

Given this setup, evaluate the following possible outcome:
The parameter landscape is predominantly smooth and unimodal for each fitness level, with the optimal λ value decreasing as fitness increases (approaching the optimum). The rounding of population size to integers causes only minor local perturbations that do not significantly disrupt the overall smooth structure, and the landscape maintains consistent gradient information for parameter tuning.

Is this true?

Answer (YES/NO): NO